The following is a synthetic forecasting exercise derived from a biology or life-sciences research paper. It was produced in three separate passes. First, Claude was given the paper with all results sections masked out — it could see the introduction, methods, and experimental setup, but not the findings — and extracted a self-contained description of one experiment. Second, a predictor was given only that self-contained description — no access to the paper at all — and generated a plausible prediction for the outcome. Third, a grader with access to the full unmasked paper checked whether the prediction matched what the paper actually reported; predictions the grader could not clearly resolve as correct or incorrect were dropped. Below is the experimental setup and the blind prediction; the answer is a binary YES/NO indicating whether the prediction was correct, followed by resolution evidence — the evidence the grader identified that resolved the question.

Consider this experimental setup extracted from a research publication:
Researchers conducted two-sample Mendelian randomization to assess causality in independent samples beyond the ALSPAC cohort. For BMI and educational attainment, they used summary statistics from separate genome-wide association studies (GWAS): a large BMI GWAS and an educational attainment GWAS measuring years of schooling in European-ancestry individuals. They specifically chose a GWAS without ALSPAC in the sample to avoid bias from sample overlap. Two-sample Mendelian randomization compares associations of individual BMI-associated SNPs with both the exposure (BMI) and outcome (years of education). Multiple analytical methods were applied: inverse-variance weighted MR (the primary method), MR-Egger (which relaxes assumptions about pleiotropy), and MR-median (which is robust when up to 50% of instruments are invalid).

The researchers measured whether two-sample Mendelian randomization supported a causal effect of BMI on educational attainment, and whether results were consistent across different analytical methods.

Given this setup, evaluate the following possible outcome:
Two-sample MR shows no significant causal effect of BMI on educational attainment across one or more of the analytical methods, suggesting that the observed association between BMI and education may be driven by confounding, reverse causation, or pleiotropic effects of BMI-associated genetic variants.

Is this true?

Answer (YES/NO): NO